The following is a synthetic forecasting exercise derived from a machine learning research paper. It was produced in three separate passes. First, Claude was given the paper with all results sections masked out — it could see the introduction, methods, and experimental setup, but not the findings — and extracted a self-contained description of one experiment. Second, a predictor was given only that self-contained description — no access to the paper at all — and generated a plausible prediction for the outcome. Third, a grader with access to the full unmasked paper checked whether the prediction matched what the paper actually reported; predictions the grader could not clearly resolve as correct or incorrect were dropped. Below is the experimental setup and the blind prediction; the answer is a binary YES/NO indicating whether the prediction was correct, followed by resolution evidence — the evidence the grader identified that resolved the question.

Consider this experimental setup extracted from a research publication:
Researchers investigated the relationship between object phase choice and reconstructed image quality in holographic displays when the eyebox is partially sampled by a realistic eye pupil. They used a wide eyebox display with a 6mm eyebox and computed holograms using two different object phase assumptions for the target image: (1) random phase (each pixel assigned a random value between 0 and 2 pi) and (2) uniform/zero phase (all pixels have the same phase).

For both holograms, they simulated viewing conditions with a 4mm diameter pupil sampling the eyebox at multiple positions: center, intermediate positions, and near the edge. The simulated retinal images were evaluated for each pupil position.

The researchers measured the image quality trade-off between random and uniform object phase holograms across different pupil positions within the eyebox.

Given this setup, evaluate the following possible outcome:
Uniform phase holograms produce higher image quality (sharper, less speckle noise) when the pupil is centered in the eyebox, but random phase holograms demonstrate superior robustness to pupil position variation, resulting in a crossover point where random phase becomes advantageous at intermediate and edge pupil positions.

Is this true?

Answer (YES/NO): YES